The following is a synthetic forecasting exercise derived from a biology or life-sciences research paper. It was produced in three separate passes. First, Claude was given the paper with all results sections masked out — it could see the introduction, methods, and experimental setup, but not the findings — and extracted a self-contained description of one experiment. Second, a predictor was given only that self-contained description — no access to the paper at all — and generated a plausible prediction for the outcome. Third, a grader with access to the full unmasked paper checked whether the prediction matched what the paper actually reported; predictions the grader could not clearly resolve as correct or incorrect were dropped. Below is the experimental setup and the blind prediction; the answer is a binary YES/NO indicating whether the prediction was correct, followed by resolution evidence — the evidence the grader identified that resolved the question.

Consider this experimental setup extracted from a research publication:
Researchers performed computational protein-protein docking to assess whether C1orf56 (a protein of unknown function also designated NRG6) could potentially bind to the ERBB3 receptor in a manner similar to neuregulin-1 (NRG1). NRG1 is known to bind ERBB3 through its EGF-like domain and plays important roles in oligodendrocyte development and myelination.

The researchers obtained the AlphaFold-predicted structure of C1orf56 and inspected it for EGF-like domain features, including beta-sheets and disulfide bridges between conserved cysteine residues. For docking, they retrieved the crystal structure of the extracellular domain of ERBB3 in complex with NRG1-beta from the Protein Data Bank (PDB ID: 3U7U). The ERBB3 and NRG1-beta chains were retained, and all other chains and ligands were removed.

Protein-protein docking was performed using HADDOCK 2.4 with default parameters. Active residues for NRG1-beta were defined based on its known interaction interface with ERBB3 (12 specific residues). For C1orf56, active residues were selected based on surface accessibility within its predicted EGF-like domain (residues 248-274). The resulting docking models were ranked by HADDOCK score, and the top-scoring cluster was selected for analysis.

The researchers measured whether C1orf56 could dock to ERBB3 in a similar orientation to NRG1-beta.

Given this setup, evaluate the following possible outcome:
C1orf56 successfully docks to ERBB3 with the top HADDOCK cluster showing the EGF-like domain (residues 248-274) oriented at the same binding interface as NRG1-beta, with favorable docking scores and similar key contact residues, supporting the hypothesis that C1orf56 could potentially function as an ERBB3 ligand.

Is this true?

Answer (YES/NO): YES